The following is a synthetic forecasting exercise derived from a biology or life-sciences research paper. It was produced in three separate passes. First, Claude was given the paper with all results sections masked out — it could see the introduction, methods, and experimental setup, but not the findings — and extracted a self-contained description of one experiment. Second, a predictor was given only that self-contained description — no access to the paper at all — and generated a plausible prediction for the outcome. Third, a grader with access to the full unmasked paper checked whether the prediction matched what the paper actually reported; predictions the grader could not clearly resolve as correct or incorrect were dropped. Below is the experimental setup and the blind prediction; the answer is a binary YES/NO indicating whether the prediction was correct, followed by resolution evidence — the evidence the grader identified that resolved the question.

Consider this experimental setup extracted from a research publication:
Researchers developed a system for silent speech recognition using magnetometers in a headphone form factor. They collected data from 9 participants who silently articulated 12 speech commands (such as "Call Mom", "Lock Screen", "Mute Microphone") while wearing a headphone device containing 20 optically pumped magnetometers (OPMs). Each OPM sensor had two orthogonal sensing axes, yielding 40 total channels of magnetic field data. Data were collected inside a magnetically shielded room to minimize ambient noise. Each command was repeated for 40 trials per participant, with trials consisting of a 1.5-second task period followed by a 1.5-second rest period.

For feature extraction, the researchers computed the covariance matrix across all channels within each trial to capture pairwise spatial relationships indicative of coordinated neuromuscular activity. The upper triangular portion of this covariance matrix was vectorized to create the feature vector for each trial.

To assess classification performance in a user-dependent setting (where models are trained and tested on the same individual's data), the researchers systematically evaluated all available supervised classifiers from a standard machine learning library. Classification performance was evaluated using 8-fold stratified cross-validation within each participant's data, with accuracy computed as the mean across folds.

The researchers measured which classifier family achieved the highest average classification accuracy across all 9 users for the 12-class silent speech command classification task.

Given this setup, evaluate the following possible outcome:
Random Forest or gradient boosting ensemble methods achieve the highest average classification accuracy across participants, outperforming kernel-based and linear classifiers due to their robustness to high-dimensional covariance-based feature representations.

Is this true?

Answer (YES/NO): NO